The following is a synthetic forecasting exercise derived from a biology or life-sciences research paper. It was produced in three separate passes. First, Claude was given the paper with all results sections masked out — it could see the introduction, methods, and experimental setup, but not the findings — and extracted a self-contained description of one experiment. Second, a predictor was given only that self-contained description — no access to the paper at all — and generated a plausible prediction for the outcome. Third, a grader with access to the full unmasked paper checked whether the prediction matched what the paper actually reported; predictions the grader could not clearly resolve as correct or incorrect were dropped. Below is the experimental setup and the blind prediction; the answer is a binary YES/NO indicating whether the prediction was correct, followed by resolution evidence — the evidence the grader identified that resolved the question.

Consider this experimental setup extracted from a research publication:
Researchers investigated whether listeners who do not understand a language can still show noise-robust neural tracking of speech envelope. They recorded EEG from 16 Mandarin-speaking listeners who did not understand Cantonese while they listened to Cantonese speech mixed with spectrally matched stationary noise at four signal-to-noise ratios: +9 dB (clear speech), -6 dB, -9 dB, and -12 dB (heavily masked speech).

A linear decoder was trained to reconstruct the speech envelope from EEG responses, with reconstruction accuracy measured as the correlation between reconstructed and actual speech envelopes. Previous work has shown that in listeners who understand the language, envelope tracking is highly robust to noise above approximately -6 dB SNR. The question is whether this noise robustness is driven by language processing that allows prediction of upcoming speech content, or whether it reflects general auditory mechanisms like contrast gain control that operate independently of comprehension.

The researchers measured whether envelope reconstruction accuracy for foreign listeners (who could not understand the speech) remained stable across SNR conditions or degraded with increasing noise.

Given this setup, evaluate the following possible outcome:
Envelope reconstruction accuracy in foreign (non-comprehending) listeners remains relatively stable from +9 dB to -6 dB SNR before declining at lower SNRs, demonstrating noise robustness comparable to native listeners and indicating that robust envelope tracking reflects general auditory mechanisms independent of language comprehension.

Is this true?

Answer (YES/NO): NO